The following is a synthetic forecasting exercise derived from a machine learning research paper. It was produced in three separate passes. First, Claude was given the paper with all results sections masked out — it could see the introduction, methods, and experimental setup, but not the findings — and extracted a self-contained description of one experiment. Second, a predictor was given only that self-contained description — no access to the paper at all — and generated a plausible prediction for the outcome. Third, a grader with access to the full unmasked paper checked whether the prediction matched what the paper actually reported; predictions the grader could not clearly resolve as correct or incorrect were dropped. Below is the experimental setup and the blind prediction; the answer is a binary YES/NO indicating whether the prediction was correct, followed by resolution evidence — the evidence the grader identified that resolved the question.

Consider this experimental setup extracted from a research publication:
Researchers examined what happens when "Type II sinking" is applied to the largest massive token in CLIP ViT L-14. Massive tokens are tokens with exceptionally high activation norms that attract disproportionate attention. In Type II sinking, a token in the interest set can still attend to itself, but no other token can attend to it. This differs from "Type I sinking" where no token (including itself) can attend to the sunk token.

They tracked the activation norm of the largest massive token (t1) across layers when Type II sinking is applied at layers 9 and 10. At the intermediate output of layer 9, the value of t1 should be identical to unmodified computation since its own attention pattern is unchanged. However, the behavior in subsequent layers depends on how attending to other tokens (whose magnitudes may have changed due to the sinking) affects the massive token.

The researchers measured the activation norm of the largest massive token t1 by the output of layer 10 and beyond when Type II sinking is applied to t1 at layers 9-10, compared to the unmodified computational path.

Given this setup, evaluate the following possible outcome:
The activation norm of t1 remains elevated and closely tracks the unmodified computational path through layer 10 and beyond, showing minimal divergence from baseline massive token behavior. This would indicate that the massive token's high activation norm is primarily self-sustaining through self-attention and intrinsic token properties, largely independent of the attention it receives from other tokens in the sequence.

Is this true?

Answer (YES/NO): NO